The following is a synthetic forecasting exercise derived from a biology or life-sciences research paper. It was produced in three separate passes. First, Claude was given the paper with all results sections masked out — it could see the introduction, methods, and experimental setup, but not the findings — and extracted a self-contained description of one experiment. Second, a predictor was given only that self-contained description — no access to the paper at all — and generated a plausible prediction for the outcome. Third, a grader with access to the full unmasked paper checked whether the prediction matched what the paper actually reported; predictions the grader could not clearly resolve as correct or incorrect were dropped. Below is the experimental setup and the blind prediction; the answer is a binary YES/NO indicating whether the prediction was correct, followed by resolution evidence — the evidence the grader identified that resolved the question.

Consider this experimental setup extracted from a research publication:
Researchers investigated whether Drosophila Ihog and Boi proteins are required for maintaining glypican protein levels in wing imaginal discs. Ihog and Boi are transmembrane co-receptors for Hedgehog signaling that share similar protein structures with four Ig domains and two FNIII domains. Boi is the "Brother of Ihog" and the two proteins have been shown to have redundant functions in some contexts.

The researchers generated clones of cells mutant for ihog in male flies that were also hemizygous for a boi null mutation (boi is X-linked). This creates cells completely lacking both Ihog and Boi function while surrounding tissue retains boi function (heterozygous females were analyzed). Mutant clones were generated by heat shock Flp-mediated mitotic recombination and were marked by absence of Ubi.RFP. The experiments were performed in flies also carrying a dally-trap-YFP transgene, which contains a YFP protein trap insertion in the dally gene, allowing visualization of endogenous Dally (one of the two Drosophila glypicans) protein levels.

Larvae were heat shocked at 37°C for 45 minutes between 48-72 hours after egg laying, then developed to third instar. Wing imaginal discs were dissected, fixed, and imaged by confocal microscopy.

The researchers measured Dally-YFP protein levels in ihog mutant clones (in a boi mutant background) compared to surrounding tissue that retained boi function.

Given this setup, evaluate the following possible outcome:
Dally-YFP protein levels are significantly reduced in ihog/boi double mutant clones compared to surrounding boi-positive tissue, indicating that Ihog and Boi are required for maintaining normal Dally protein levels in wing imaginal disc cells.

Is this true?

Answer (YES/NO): NO